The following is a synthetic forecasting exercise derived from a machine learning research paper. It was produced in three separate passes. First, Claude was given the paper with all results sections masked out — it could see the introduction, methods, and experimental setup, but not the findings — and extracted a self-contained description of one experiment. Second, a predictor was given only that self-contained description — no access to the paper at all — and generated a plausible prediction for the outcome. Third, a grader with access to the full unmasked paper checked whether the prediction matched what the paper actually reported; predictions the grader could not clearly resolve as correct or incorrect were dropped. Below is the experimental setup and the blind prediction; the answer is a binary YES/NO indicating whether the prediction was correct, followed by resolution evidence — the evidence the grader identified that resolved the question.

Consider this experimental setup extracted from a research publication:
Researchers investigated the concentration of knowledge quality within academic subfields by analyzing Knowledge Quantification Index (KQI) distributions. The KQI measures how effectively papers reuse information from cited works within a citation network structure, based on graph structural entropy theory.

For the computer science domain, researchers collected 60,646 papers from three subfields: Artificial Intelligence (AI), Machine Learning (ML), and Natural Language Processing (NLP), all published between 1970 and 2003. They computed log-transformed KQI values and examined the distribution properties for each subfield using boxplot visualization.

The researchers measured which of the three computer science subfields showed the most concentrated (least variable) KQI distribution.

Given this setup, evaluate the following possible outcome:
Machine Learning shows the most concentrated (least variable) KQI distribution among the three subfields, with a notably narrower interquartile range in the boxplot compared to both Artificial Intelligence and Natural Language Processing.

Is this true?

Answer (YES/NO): NO